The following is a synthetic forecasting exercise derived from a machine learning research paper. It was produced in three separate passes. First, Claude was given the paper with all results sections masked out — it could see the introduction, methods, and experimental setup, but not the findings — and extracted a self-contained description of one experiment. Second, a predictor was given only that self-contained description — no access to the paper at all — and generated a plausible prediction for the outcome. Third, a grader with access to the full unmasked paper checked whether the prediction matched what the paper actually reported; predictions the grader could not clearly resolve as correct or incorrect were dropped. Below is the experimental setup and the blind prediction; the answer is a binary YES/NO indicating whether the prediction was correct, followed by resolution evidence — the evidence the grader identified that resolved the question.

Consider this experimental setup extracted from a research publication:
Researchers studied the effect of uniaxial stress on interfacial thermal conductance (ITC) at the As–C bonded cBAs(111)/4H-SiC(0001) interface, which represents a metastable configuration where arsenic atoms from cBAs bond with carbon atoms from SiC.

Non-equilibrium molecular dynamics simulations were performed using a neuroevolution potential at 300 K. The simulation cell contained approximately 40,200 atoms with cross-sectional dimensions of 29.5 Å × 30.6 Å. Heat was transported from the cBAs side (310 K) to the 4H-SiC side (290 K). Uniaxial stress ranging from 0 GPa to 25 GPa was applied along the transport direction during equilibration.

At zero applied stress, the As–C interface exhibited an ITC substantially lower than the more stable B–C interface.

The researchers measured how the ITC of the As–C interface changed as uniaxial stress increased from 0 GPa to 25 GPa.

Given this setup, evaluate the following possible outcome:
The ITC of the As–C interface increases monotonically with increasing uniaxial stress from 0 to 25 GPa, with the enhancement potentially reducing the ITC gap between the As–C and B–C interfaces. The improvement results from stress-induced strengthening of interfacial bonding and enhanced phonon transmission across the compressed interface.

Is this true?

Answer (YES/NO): NO